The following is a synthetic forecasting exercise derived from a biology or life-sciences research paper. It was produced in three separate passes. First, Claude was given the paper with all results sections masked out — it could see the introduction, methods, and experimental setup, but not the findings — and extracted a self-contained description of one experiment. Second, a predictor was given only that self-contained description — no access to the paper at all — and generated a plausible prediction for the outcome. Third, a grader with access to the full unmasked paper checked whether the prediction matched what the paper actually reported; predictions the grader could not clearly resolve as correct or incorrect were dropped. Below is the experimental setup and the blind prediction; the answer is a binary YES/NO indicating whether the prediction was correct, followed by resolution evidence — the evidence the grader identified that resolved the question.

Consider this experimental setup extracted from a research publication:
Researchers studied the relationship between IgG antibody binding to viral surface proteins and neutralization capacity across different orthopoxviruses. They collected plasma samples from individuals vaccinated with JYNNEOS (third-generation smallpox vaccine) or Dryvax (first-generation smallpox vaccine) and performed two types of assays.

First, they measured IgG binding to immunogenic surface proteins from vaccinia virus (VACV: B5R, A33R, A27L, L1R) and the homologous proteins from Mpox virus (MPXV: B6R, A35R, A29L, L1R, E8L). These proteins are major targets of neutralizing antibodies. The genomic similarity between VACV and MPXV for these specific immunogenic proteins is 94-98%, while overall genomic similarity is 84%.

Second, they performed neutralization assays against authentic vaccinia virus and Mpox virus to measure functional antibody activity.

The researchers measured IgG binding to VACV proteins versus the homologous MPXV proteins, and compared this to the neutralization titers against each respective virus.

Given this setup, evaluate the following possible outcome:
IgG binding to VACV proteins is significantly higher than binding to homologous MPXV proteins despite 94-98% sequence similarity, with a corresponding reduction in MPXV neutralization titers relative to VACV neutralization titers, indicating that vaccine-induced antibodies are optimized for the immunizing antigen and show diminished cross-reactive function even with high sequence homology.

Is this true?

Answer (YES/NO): YES